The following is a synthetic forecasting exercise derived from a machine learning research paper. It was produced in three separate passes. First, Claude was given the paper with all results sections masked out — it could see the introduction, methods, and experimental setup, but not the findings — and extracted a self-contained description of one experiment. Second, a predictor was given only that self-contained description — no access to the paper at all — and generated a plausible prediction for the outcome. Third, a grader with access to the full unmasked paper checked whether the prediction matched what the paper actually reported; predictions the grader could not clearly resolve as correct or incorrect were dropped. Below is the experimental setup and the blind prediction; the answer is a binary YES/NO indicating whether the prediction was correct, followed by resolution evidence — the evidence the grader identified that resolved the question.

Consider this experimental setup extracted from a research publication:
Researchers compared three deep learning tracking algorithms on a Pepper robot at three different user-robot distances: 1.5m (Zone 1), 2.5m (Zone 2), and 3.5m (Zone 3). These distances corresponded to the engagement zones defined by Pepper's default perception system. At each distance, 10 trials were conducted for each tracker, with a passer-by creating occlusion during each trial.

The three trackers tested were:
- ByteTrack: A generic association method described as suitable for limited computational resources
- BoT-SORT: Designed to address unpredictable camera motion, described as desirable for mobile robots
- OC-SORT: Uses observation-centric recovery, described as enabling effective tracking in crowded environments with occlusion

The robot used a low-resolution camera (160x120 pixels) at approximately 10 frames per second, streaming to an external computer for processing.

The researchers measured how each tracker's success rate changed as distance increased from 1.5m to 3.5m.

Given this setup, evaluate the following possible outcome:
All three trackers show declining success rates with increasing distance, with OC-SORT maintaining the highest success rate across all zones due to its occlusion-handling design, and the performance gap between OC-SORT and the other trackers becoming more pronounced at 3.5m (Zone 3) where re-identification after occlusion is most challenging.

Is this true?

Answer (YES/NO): NO